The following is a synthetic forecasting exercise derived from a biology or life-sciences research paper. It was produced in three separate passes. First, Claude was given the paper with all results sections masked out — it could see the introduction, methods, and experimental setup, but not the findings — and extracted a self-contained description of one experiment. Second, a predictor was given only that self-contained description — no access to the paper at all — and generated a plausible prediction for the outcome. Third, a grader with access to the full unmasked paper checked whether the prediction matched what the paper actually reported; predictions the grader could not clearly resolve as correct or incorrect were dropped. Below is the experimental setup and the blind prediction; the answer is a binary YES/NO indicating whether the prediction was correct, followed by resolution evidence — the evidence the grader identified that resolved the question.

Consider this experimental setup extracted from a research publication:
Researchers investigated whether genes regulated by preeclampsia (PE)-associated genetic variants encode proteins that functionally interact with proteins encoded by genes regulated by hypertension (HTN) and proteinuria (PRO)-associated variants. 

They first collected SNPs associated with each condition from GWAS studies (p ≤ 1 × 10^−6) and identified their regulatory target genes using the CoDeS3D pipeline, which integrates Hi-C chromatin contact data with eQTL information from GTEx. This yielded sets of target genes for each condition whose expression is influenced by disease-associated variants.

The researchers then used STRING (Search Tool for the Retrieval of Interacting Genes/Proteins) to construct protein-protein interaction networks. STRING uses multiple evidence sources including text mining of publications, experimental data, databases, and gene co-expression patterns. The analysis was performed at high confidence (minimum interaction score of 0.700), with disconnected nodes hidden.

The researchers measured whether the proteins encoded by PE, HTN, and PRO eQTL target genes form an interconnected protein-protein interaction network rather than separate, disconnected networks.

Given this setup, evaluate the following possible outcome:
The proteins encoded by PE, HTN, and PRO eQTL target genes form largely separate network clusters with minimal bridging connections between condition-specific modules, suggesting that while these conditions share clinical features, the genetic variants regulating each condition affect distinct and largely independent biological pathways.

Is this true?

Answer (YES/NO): NO